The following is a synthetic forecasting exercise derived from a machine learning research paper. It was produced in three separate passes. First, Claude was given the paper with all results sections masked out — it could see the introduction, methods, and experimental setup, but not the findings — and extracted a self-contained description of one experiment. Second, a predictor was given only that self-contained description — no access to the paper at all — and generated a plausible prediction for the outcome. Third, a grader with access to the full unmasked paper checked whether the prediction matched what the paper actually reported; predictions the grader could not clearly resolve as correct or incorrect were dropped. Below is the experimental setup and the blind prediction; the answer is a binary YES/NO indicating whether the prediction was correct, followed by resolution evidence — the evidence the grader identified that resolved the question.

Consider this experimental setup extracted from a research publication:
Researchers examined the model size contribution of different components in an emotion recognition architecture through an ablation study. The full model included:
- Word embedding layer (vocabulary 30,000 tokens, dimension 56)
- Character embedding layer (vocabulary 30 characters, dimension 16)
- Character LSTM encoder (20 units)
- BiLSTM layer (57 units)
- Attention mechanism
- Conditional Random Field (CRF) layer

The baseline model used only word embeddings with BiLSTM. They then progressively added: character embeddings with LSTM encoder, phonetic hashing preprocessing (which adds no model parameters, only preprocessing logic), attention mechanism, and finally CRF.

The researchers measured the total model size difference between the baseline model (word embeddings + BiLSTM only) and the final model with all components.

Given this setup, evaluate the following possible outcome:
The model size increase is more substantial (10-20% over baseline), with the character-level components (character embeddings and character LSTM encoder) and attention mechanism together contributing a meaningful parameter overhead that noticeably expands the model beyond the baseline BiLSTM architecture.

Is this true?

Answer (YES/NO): NO